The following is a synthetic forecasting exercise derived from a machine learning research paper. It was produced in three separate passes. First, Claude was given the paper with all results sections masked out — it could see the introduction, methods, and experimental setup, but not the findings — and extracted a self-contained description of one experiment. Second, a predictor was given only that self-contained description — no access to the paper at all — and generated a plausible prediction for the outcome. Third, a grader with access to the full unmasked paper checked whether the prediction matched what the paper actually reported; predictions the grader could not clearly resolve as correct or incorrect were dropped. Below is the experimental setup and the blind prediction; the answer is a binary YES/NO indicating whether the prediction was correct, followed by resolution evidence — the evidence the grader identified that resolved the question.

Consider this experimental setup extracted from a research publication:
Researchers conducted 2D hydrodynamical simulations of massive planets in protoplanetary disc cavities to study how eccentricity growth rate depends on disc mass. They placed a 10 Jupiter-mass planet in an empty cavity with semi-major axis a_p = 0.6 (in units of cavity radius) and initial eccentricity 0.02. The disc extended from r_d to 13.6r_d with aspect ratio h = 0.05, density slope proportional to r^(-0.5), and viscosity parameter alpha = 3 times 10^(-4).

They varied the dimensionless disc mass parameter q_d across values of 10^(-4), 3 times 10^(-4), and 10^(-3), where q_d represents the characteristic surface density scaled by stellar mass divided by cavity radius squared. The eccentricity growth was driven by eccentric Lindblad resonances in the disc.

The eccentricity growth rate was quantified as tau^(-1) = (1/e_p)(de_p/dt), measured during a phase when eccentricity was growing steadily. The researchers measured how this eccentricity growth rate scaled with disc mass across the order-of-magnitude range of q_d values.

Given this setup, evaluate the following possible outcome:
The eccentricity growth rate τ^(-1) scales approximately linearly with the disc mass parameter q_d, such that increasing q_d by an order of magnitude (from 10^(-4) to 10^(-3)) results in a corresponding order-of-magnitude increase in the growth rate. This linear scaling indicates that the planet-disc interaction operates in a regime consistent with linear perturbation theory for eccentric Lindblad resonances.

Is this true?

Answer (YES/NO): YES